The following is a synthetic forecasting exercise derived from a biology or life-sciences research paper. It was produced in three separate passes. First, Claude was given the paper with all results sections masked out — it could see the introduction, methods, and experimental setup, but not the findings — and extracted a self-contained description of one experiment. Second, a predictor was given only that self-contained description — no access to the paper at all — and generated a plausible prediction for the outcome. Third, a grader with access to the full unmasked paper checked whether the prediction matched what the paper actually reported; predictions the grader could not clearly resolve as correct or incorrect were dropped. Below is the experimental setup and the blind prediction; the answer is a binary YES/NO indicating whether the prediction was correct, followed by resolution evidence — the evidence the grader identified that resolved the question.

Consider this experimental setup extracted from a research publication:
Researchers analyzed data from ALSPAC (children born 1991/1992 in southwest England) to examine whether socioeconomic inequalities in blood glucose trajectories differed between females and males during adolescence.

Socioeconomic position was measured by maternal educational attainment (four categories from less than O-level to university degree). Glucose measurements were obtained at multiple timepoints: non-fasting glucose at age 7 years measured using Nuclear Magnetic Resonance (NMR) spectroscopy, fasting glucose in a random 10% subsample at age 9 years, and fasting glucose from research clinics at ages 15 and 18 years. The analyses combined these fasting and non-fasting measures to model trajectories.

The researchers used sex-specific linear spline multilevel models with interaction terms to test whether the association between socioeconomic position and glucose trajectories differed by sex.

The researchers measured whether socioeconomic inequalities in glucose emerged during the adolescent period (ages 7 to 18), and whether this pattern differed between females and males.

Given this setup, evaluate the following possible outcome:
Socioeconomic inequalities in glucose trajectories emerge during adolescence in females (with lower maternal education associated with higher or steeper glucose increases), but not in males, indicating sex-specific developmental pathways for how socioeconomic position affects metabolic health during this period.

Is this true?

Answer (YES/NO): NO